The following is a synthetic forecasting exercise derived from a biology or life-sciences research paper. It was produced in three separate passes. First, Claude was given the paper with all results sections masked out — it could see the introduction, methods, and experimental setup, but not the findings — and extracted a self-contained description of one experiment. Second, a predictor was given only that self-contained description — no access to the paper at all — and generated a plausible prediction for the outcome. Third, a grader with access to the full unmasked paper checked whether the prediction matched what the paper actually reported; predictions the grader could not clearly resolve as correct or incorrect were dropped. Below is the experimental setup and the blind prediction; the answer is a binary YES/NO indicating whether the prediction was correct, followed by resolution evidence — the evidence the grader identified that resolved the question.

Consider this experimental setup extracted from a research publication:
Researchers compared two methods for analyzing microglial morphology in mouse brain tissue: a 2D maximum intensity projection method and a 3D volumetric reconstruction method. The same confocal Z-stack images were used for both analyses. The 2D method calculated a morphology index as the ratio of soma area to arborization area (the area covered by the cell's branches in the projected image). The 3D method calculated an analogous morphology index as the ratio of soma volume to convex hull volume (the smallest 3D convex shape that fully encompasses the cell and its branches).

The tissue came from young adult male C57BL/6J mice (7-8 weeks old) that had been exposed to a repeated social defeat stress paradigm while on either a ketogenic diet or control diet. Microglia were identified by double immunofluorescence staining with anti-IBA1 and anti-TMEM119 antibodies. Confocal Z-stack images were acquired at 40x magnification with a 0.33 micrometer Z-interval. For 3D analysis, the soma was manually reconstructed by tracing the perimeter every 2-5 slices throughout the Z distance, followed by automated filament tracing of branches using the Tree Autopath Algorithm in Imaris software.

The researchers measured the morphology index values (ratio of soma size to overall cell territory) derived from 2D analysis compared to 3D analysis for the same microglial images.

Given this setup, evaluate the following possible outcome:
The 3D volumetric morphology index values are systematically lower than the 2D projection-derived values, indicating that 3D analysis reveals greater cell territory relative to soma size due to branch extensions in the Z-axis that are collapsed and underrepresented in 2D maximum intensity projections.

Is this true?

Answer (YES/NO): YES